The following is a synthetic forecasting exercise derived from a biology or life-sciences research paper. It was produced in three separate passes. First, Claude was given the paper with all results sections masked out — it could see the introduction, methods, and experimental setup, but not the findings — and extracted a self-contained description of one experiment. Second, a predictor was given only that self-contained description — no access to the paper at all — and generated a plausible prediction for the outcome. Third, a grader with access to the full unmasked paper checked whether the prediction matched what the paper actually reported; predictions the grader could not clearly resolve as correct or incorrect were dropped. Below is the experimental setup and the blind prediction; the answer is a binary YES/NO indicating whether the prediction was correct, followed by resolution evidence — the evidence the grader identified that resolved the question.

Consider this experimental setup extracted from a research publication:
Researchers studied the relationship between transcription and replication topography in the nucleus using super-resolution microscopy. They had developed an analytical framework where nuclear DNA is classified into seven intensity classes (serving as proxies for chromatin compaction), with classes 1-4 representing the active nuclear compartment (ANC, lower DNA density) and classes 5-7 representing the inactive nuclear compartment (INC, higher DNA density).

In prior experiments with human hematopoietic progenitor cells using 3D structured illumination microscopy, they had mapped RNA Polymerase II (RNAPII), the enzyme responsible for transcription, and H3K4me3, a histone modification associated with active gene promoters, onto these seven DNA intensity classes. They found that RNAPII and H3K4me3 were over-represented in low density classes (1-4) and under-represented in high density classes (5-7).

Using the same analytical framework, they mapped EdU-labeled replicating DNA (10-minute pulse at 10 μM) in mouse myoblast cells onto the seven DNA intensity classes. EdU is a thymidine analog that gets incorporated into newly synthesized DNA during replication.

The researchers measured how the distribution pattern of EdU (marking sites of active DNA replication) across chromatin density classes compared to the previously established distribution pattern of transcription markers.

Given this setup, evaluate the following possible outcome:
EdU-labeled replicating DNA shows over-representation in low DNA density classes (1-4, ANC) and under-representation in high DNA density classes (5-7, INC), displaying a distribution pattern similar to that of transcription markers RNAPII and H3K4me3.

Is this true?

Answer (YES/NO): NO